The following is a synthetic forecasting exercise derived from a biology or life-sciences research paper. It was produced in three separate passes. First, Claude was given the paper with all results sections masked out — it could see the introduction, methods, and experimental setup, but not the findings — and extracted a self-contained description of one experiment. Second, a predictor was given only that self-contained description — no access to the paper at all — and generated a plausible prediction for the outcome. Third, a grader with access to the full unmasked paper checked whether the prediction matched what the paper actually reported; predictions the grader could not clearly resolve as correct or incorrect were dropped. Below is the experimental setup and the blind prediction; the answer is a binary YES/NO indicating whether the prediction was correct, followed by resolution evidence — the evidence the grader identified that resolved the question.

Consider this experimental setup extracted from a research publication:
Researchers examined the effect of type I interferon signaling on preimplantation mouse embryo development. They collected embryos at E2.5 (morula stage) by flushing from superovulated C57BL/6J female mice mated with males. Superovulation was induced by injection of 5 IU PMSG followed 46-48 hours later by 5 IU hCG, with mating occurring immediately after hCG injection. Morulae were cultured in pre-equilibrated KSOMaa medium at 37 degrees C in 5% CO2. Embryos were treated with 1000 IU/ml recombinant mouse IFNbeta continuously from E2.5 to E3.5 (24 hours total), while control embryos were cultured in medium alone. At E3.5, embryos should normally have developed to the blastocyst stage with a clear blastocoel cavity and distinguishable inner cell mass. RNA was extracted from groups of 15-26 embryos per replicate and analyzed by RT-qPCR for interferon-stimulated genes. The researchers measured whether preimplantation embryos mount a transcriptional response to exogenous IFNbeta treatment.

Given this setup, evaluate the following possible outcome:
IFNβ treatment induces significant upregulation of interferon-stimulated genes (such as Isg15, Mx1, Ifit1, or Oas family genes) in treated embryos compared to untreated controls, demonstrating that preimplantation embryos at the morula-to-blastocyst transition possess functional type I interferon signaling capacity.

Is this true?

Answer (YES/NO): YES